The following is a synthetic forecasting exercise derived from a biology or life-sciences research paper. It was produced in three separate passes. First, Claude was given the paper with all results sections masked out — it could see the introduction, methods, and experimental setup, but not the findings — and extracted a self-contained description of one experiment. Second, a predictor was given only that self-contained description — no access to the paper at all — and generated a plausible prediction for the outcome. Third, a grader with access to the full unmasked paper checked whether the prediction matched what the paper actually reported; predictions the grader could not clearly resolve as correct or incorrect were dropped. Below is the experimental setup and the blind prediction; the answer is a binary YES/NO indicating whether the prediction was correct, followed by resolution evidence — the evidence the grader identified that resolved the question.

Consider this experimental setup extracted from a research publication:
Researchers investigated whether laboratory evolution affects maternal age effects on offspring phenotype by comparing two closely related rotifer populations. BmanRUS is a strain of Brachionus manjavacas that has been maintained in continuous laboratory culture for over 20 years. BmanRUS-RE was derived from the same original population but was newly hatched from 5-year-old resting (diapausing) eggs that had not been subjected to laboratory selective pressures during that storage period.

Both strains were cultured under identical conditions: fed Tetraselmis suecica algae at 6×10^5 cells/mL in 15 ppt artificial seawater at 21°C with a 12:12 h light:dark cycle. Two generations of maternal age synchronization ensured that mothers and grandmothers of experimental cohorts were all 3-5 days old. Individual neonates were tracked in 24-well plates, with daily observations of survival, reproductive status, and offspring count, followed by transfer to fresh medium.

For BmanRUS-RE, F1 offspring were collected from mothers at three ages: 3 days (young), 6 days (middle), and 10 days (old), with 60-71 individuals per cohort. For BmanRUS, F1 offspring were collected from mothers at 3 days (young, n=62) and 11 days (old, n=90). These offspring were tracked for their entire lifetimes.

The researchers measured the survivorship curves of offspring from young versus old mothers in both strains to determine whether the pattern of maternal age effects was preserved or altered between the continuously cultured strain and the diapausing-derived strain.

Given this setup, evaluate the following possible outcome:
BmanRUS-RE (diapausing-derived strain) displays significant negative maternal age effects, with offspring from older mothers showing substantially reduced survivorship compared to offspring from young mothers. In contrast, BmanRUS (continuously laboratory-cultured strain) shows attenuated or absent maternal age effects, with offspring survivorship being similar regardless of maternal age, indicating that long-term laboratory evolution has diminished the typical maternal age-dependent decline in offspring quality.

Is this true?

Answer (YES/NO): NO